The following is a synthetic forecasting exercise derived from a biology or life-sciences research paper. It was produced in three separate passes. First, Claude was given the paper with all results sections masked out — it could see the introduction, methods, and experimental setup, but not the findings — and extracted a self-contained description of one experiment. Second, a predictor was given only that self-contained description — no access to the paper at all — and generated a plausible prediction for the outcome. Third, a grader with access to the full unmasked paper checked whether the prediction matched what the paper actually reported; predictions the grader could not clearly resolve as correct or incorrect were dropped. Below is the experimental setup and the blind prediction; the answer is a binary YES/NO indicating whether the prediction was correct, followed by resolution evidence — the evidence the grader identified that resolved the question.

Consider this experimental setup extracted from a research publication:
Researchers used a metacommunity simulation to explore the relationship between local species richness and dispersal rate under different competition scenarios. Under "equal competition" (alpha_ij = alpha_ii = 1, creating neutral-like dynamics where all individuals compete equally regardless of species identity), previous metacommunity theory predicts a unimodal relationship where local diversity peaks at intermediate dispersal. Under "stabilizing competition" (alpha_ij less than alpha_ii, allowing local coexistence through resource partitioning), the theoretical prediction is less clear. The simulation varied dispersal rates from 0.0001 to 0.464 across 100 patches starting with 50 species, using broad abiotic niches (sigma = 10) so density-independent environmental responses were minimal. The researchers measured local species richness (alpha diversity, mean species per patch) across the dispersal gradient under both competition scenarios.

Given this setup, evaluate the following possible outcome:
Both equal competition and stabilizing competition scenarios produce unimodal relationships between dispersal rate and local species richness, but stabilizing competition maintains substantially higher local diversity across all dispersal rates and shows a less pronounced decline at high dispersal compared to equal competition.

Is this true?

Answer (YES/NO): NO